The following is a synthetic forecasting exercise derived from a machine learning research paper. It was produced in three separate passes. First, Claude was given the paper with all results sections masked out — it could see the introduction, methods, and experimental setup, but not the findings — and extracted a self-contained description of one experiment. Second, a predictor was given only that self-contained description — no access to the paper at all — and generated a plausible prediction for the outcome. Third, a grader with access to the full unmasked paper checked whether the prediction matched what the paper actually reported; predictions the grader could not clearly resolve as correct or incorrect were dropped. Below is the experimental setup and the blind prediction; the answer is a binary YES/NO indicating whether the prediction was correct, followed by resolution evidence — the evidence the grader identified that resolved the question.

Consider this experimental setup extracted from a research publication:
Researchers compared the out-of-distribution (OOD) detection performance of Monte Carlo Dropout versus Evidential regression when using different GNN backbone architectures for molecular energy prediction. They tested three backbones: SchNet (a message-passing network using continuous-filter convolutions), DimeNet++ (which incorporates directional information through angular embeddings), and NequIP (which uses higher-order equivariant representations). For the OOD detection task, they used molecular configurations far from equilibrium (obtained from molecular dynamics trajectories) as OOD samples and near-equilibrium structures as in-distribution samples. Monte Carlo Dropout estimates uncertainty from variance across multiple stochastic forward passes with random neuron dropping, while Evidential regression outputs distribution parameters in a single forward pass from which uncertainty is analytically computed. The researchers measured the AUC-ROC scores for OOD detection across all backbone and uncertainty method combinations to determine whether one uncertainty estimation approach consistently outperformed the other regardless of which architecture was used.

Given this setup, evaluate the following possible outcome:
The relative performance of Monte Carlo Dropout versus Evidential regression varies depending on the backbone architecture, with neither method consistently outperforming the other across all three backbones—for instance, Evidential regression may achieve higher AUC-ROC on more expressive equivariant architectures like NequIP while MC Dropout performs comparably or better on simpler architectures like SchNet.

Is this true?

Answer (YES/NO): NO